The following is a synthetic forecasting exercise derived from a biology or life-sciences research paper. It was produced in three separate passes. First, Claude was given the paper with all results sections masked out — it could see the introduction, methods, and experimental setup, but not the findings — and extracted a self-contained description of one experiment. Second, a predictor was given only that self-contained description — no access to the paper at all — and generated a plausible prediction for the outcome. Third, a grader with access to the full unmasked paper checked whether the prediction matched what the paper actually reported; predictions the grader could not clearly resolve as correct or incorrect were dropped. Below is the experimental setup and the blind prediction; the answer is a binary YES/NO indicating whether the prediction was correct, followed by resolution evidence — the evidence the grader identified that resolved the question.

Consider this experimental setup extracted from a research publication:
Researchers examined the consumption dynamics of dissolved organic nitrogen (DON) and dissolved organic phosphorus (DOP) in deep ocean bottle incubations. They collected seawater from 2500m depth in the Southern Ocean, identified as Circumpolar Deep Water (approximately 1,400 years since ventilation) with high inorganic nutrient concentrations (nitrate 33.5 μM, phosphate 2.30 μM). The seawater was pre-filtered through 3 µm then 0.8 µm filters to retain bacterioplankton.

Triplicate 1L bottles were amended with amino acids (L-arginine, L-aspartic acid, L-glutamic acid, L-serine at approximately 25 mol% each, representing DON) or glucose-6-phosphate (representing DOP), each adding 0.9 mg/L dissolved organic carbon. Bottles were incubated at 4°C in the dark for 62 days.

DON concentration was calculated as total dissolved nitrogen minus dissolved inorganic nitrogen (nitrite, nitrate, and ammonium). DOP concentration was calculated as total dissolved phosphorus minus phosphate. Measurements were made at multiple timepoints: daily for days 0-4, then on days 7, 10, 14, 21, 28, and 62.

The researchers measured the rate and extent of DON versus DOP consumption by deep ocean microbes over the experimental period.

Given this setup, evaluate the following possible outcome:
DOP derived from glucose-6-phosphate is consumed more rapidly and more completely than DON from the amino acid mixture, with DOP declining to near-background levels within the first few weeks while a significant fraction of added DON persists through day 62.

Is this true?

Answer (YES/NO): NO